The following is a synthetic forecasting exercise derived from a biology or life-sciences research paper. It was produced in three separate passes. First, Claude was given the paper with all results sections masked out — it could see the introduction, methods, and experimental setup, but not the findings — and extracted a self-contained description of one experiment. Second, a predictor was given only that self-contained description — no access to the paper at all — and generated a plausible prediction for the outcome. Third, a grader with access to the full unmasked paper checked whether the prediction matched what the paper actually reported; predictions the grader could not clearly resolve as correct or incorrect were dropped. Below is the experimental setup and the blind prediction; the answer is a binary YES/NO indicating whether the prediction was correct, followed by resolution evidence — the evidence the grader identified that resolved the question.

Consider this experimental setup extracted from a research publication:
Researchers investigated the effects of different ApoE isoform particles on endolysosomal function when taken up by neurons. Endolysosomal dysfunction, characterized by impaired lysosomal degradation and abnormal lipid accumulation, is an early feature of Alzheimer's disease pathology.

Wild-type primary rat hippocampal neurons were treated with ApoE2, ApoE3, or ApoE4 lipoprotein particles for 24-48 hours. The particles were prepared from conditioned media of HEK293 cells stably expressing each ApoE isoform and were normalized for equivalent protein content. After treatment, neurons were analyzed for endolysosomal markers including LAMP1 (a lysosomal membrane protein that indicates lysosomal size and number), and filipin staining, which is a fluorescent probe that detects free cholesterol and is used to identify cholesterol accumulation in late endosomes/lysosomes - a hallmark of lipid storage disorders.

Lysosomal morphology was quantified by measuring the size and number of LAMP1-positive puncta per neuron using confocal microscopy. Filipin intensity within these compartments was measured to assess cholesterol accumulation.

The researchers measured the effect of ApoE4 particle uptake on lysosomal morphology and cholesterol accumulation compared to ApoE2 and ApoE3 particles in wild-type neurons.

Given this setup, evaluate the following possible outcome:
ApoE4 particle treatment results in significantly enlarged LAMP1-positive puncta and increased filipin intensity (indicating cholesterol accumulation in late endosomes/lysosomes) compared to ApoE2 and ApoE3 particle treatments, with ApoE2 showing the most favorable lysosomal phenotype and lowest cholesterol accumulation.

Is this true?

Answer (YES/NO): NO